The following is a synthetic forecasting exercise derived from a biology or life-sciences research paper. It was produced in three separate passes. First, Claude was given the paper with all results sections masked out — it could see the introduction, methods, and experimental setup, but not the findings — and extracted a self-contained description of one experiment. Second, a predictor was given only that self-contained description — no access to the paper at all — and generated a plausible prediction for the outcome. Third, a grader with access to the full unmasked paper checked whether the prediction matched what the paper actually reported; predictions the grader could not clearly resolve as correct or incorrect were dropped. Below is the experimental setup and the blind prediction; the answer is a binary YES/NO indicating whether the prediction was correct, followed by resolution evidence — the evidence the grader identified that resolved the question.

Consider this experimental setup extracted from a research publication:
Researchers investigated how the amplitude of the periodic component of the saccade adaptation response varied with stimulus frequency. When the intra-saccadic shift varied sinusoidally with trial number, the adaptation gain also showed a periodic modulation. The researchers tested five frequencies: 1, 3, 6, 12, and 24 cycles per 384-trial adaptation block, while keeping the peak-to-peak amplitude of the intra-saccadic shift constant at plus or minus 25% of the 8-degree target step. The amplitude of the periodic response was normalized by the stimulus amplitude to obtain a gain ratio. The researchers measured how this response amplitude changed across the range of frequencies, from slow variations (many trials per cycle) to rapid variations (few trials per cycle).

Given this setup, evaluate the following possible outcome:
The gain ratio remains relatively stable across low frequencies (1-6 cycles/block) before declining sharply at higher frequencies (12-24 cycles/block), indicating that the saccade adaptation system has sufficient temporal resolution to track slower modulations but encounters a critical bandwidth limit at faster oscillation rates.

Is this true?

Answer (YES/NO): NO